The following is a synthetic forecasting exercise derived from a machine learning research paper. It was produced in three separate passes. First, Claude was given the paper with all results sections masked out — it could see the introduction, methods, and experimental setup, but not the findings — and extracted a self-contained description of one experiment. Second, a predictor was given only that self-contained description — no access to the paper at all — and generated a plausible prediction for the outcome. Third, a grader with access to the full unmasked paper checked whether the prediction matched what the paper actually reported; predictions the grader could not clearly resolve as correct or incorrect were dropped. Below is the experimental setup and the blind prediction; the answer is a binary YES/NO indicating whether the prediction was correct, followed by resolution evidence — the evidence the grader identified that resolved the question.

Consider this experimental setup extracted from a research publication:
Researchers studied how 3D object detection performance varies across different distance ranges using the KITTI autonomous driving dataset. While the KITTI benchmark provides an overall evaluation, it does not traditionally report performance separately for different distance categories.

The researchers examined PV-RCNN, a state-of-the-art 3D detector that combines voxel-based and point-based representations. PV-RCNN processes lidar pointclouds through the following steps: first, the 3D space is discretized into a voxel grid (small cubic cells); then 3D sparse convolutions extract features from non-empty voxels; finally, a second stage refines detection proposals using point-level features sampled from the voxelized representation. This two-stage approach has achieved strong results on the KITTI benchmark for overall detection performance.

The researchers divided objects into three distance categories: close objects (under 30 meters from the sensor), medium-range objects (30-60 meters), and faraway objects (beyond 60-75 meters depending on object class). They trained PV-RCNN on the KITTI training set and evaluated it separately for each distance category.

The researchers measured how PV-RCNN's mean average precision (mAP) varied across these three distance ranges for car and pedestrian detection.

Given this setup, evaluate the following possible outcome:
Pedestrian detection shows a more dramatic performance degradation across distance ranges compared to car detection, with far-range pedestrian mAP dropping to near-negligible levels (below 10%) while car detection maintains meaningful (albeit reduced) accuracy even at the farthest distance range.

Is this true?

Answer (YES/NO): NO